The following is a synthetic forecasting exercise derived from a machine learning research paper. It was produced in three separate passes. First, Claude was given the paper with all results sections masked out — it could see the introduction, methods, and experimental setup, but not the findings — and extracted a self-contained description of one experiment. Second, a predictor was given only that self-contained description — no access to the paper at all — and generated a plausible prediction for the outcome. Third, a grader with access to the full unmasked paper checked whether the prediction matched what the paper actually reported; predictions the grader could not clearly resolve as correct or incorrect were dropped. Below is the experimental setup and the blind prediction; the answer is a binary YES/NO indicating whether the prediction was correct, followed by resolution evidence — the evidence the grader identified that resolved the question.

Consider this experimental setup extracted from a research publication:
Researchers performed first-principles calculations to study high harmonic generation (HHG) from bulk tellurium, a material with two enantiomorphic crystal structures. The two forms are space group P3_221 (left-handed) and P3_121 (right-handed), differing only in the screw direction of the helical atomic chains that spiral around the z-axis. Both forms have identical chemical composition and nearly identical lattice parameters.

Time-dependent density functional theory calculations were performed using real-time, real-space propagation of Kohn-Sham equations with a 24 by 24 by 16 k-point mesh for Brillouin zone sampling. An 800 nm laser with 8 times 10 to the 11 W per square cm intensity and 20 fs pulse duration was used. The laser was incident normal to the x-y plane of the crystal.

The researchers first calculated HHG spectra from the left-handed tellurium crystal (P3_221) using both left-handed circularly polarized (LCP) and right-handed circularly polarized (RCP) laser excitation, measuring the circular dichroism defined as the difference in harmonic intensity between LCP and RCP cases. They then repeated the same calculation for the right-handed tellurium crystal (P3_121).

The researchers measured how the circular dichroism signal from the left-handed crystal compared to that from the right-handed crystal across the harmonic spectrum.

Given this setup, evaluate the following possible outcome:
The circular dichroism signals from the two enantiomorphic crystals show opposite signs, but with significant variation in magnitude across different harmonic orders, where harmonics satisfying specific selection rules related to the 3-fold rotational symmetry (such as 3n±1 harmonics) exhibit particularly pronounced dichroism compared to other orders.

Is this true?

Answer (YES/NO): NO